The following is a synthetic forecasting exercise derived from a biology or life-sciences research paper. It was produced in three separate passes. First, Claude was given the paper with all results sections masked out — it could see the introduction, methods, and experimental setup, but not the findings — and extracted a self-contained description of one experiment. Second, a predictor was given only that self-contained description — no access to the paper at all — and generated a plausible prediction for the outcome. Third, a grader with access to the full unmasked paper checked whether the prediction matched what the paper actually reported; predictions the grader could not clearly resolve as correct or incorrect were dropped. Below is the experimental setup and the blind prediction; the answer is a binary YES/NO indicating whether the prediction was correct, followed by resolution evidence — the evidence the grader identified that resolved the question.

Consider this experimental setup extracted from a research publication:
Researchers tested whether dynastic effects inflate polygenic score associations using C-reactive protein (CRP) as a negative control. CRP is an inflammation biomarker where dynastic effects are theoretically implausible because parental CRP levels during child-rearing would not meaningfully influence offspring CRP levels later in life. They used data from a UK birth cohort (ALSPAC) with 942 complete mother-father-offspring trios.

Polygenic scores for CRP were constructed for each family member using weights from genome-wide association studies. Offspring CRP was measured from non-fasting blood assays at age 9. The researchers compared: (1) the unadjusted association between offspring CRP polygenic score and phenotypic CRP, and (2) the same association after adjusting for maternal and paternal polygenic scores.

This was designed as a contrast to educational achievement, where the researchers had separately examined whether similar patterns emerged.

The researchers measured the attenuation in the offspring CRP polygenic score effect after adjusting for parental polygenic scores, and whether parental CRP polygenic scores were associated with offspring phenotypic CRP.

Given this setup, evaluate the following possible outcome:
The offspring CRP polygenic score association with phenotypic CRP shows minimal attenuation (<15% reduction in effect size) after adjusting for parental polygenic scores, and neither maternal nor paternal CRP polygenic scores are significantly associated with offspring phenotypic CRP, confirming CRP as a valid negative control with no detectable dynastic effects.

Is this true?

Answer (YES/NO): YES